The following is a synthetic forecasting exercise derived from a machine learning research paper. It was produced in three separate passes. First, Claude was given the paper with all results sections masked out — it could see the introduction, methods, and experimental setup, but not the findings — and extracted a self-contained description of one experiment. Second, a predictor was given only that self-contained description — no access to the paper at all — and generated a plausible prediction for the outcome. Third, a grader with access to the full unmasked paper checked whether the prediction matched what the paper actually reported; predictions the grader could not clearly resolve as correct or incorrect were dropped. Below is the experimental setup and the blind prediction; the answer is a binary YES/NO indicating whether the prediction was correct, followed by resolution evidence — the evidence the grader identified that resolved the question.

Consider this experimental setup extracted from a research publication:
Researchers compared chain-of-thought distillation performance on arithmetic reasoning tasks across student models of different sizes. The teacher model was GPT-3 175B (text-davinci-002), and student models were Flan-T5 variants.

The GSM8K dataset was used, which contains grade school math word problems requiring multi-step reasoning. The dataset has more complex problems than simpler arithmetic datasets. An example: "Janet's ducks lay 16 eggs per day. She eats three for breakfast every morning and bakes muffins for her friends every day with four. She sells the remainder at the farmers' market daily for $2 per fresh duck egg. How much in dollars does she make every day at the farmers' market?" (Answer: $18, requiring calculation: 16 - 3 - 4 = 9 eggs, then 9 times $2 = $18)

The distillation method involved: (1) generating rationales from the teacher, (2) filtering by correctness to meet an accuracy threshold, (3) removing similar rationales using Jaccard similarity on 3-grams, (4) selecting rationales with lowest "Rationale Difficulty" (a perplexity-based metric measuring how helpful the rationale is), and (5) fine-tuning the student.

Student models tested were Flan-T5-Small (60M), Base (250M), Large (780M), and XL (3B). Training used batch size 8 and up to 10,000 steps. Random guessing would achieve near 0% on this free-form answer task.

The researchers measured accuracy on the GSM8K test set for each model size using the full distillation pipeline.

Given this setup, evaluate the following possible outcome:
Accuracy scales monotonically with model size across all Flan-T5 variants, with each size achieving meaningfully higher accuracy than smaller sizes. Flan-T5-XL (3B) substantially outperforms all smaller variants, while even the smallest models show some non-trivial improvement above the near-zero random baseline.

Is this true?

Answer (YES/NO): NO